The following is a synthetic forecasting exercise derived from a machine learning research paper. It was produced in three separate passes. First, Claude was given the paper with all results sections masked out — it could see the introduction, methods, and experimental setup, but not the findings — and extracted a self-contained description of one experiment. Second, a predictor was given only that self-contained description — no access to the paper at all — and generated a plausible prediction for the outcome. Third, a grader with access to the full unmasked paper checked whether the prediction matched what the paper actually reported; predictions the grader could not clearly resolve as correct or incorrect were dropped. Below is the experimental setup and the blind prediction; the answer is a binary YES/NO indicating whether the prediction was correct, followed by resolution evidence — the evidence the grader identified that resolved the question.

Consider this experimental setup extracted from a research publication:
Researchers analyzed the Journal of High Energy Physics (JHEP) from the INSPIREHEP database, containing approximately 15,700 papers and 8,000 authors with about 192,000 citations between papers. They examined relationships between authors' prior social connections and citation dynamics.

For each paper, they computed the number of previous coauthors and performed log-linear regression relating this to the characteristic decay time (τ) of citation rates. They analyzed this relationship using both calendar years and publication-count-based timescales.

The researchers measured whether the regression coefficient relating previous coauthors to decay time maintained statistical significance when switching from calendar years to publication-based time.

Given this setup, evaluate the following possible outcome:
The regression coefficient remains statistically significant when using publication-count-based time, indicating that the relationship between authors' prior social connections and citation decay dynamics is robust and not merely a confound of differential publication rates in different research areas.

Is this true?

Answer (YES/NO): NO